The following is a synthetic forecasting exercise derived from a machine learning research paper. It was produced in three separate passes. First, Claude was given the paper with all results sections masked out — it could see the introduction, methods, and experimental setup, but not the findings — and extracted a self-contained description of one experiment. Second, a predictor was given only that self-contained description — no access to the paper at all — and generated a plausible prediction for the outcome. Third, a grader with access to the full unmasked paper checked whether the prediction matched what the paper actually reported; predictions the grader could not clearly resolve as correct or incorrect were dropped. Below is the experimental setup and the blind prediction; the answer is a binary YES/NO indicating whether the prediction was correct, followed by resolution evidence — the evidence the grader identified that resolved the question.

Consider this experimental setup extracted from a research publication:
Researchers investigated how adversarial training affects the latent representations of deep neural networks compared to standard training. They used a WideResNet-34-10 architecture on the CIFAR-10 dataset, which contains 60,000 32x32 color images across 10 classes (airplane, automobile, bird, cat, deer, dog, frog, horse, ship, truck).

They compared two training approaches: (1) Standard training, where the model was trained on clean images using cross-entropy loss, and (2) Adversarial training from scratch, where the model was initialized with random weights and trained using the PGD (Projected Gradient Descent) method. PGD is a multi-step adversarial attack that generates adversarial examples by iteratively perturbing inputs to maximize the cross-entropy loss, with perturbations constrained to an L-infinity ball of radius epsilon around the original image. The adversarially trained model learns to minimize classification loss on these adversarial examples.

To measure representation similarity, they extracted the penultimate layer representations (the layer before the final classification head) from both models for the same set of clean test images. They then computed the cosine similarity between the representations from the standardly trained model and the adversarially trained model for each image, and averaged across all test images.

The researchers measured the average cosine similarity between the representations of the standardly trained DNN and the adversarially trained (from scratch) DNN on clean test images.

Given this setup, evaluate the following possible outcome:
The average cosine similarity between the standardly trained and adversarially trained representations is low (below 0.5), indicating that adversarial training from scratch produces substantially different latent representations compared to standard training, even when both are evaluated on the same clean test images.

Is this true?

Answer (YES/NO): YES